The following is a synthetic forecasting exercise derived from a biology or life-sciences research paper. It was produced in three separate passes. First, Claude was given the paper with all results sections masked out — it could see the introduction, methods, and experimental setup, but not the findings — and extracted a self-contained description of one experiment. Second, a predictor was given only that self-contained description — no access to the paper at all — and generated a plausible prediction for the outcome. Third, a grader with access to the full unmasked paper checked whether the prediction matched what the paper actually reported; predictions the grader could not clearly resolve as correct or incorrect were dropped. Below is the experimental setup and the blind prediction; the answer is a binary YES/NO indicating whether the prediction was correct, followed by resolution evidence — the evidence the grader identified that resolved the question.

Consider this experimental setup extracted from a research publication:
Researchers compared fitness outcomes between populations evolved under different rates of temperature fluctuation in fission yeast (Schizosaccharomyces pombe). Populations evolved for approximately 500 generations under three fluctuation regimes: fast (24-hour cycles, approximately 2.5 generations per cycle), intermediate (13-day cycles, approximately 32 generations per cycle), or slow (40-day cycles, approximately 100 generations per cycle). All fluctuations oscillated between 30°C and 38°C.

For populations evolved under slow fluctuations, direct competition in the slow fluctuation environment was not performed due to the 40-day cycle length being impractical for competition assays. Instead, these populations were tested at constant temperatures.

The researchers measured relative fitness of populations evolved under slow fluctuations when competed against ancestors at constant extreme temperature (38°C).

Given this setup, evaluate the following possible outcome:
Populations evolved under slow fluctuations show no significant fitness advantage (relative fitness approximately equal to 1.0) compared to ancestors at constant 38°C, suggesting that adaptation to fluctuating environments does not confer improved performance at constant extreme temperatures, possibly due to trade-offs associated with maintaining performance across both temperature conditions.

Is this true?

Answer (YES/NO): YES